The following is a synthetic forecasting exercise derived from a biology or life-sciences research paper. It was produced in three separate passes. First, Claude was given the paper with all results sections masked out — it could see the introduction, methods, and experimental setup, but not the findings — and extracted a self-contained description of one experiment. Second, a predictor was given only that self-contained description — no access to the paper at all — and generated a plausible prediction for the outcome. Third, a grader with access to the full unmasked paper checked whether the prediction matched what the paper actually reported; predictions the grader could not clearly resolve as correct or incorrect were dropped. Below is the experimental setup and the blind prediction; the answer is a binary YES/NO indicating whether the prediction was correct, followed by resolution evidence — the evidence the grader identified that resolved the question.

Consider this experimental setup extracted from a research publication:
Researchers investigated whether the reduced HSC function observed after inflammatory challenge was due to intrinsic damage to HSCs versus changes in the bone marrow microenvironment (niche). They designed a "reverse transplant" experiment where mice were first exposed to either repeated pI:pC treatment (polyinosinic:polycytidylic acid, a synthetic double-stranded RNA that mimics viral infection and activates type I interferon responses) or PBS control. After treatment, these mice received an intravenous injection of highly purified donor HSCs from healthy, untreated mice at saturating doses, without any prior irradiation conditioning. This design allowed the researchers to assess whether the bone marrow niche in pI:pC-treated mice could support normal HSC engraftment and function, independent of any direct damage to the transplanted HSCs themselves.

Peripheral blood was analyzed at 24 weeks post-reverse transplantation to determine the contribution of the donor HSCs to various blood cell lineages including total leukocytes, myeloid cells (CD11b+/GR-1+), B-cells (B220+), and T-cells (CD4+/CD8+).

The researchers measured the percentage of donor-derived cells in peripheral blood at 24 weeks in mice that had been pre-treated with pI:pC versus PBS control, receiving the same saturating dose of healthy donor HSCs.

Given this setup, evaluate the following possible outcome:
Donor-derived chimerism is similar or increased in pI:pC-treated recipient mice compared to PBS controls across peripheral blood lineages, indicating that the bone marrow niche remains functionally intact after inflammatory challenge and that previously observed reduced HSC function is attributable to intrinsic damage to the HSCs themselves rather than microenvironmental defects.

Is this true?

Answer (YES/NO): YES